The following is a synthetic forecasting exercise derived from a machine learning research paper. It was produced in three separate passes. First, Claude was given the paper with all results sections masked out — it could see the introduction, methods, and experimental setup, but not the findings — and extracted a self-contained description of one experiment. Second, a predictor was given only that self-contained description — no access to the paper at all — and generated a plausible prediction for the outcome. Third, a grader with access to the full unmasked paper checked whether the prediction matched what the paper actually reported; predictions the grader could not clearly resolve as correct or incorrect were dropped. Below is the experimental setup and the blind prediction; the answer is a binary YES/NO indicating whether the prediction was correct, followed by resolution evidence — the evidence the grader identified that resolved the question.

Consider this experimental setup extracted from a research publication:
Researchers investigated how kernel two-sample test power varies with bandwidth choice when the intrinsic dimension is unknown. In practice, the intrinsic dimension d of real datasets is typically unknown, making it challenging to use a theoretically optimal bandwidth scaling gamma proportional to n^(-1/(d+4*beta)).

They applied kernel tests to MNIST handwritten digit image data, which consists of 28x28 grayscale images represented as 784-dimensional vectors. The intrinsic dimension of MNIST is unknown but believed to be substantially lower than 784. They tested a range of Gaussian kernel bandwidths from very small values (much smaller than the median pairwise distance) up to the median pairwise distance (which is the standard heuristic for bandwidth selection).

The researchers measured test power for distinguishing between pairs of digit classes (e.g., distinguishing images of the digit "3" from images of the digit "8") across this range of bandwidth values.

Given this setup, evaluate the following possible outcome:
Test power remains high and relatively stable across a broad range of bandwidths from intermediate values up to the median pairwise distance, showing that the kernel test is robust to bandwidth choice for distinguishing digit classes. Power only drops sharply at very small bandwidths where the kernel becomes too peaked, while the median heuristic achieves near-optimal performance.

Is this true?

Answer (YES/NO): NO